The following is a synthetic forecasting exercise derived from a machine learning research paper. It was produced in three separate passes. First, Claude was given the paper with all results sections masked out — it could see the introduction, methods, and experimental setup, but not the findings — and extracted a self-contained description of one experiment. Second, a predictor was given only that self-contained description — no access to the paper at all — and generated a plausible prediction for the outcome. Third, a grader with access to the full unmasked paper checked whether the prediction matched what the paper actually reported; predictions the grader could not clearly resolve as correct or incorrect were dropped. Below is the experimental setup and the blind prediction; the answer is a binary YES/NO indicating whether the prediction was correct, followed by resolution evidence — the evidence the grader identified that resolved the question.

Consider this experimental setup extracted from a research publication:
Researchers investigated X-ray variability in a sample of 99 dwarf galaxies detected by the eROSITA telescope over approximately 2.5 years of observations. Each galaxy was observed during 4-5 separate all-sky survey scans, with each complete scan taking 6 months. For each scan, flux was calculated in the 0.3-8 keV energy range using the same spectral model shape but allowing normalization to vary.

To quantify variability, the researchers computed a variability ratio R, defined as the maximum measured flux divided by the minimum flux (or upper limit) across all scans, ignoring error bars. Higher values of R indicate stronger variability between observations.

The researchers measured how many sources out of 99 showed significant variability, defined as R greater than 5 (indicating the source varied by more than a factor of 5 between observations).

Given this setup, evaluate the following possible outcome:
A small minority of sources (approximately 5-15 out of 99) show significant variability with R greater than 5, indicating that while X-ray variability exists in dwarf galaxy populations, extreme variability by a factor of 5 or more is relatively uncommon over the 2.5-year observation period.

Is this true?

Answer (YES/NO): NO